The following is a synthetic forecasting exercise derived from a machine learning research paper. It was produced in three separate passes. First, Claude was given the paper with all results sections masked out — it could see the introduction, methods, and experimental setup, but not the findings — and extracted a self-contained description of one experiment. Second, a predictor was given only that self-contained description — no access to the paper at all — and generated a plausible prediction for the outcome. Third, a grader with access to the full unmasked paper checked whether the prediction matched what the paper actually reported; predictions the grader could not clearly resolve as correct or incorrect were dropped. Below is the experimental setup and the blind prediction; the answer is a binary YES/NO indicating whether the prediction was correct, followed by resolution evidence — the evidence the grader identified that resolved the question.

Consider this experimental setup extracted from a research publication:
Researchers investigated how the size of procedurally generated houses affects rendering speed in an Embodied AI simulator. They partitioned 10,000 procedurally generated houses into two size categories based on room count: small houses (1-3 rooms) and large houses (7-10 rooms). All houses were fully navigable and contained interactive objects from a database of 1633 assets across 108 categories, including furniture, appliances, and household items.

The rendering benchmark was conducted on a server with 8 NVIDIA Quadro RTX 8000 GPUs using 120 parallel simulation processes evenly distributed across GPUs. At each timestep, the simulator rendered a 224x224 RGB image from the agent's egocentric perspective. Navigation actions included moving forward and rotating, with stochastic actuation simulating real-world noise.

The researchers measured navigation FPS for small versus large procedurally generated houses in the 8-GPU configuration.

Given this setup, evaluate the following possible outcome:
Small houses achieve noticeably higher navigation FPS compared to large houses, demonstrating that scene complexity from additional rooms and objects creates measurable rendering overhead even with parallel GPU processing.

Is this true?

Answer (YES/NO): YES